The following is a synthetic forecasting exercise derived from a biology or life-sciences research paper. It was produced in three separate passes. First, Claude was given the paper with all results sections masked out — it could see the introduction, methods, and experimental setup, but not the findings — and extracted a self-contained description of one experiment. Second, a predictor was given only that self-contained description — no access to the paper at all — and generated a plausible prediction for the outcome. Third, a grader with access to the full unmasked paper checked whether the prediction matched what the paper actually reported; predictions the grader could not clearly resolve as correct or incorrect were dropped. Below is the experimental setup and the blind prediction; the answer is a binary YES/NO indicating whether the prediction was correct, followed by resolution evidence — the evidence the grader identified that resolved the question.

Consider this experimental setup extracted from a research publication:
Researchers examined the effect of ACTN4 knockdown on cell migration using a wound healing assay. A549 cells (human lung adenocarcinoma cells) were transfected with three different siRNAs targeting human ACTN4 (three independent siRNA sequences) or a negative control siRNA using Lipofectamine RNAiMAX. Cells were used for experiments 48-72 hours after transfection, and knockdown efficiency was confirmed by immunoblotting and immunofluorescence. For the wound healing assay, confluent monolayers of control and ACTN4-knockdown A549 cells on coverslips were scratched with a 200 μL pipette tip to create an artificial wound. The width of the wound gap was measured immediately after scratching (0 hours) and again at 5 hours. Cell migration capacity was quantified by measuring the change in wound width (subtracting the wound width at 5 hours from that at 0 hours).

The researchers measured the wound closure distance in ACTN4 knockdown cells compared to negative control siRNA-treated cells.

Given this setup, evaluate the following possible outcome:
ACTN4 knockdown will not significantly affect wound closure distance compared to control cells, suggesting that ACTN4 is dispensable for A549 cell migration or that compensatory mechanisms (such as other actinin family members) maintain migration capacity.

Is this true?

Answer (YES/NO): NO